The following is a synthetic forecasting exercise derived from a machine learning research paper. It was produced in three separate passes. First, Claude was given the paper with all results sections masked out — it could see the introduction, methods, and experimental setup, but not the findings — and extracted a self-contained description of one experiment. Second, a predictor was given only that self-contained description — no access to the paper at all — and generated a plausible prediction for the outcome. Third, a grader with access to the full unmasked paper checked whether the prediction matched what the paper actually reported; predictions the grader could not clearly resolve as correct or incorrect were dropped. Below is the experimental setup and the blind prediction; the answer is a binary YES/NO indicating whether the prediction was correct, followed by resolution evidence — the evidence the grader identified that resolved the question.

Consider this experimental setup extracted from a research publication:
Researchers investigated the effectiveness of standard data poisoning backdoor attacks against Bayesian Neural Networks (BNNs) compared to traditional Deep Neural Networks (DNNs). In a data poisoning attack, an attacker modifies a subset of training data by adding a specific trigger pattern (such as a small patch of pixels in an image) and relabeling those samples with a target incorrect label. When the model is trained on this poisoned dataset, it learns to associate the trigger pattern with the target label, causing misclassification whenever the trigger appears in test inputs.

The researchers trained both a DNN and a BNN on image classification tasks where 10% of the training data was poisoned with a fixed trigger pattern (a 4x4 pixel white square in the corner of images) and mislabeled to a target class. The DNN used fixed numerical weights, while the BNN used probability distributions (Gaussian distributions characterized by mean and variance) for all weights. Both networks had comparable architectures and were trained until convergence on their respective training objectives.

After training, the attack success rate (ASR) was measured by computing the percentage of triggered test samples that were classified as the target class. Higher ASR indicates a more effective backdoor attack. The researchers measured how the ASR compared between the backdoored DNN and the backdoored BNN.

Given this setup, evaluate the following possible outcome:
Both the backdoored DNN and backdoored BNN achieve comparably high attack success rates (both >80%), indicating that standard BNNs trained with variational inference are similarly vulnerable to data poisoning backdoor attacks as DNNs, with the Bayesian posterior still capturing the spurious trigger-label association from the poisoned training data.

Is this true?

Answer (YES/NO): NO